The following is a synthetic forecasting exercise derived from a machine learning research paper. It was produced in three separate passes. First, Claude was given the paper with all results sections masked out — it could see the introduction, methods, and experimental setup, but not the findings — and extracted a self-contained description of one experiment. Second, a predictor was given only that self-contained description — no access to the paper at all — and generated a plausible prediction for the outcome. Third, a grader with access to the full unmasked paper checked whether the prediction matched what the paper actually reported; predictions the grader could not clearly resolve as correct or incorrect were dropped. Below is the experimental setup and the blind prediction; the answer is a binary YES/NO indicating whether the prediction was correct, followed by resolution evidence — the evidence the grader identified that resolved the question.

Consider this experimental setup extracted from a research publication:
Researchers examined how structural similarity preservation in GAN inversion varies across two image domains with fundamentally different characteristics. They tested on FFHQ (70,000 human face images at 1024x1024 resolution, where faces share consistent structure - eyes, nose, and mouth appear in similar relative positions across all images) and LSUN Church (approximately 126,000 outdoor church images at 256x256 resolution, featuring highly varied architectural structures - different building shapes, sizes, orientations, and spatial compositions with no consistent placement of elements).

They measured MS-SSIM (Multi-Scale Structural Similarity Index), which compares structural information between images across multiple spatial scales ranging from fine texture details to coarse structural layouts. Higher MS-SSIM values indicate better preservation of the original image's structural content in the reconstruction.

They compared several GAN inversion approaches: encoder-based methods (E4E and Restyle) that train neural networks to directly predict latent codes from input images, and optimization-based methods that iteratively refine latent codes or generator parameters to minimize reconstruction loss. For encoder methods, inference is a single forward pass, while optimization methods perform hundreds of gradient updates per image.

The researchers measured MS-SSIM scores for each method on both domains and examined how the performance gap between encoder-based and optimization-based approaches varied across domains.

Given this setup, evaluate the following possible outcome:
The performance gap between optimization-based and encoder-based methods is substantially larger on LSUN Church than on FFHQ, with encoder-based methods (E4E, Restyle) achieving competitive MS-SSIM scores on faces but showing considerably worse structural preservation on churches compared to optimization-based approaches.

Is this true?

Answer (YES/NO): YES